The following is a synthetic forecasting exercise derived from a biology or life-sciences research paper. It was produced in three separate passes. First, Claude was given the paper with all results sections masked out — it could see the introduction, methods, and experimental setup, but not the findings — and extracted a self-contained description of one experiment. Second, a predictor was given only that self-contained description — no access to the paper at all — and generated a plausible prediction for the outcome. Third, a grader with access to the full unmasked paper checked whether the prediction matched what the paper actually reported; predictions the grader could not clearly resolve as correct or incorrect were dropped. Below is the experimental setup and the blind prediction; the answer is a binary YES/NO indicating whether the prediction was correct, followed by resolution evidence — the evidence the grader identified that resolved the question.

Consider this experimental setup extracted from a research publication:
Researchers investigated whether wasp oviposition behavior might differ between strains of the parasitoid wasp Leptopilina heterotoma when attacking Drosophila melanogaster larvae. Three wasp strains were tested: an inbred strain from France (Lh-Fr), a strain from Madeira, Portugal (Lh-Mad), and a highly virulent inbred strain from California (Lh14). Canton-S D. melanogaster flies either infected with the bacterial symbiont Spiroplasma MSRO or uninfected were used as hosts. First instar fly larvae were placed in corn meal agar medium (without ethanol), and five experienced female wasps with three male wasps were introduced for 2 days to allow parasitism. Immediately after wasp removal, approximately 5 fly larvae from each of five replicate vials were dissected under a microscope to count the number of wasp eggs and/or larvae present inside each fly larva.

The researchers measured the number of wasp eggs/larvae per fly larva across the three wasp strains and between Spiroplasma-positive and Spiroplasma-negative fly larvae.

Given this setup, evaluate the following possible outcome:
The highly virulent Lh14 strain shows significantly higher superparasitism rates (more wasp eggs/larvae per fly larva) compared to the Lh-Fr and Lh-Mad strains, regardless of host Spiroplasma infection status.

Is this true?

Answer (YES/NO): NO